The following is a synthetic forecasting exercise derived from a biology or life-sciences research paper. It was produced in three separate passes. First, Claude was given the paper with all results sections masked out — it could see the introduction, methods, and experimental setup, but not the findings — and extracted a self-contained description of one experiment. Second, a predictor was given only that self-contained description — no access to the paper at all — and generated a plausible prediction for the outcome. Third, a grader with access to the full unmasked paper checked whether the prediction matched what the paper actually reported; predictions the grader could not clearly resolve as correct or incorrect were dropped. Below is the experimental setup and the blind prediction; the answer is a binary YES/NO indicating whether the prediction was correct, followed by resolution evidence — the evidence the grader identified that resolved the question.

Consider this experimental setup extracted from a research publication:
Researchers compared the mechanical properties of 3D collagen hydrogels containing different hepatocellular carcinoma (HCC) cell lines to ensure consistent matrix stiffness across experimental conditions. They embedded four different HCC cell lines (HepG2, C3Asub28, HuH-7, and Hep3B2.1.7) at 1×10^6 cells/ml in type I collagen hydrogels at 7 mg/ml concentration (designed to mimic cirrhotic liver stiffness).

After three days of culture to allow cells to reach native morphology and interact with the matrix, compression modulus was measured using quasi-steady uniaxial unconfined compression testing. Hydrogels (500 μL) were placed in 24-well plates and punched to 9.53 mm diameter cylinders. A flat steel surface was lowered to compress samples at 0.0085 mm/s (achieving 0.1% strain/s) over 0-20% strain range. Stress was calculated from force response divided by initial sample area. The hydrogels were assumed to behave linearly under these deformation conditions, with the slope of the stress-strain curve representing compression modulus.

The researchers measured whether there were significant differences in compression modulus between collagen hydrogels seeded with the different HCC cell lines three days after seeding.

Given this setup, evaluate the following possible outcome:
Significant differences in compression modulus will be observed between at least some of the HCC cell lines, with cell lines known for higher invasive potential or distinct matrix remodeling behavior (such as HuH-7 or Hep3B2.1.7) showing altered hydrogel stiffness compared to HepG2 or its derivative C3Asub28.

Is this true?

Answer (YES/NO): NO